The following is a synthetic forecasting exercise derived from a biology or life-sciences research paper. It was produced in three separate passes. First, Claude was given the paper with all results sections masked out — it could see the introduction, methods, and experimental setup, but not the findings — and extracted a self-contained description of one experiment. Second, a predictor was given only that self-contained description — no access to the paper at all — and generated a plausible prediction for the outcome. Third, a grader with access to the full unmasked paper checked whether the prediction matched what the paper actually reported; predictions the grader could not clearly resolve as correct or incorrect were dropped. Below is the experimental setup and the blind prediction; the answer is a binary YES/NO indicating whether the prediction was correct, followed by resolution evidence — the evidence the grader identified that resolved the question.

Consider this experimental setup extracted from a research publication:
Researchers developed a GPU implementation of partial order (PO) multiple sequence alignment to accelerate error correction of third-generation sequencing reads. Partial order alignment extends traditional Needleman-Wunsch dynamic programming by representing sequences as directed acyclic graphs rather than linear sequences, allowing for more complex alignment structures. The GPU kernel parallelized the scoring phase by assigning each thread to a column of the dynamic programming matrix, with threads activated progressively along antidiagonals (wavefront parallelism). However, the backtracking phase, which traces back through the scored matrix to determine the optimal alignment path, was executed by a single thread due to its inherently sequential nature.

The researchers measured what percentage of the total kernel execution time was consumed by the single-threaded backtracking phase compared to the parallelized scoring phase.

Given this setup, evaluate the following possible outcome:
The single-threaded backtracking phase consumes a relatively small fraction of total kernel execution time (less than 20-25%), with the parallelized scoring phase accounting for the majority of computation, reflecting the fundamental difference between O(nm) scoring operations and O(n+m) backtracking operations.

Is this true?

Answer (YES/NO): YES